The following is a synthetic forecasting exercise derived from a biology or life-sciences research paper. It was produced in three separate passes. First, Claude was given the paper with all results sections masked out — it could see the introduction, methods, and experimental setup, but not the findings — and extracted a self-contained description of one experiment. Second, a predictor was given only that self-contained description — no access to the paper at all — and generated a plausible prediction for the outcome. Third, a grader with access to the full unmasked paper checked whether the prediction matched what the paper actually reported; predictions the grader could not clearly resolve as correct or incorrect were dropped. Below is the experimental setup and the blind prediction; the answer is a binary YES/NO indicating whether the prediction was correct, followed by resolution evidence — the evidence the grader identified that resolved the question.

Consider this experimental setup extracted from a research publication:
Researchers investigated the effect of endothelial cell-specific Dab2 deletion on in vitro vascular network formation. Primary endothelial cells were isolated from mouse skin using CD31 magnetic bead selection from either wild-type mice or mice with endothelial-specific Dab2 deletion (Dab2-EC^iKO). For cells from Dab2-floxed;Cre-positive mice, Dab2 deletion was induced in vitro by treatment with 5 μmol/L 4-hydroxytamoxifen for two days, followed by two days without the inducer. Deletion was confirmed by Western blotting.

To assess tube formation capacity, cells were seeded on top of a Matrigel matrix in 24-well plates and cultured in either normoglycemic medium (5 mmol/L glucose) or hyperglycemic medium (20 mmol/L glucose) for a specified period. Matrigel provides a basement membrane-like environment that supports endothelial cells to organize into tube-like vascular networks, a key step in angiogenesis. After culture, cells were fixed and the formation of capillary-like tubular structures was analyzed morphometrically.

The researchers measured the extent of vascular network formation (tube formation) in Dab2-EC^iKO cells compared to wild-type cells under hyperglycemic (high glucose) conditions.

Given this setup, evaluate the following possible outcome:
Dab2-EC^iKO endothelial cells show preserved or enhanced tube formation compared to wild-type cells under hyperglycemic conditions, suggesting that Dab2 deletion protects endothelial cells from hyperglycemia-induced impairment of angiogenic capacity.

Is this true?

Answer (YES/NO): NO